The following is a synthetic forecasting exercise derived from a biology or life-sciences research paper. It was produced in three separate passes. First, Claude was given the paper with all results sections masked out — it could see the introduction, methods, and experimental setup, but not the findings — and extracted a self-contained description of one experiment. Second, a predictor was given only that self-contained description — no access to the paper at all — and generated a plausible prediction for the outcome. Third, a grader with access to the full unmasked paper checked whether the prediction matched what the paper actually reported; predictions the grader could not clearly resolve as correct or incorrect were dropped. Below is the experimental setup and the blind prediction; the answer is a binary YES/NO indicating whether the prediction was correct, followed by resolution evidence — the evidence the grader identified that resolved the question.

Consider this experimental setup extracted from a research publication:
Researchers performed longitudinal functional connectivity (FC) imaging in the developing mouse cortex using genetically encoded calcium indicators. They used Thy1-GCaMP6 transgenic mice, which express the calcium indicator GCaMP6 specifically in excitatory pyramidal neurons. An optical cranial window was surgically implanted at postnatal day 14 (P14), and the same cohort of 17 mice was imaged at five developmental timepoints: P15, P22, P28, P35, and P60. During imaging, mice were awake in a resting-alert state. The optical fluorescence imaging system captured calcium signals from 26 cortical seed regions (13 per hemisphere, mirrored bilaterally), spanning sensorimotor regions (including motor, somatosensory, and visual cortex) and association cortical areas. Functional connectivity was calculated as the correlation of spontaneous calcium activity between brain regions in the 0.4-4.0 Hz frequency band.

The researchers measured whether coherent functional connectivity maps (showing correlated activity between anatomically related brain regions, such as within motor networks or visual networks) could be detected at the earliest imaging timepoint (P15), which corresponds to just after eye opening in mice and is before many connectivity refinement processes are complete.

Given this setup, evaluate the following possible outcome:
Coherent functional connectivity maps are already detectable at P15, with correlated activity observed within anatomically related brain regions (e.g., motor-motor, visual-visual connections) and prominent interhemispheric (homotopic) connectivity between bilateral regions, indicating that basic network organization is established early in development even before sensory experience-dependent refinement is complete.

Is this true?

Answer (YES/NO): YES